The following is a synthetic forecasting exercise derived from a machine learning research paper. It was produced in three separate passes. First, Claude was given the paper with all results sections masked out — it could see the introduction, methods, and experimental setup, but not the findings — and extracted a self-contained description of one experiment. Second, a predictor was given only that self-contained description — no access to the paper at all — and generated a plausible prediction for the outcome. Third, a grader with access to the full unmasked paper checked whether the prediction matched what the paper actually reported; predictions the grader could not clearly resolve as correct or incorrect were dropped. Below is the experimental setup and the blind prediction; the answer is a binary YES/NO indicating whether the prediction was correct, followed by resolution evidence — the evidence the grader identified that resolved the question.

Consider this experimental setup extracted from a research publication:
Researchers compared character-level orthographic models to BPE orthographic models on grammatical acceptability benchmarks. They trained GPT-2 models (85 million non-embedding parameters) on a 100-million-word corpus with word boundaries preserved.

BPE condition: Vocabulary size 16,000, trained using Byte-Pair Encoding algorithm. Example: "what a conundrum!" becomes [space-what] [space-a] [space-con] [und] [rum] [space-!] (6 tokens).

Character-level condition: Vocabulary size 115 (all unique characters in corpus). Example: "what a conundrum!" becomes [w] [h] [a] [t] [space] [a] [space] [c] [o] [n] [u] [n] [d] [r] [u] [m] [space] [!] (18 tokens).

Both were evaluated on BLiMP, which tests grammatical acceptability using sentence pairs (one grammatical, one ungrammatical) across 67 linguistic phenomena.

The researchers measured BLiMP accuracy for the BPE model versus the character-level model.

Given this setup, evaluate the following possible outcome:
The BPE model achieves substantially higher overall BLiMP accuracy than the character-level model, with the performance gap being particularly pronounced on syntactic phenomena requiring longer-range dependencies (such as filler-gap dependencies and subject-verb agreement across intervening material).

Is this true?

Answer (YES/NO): NO